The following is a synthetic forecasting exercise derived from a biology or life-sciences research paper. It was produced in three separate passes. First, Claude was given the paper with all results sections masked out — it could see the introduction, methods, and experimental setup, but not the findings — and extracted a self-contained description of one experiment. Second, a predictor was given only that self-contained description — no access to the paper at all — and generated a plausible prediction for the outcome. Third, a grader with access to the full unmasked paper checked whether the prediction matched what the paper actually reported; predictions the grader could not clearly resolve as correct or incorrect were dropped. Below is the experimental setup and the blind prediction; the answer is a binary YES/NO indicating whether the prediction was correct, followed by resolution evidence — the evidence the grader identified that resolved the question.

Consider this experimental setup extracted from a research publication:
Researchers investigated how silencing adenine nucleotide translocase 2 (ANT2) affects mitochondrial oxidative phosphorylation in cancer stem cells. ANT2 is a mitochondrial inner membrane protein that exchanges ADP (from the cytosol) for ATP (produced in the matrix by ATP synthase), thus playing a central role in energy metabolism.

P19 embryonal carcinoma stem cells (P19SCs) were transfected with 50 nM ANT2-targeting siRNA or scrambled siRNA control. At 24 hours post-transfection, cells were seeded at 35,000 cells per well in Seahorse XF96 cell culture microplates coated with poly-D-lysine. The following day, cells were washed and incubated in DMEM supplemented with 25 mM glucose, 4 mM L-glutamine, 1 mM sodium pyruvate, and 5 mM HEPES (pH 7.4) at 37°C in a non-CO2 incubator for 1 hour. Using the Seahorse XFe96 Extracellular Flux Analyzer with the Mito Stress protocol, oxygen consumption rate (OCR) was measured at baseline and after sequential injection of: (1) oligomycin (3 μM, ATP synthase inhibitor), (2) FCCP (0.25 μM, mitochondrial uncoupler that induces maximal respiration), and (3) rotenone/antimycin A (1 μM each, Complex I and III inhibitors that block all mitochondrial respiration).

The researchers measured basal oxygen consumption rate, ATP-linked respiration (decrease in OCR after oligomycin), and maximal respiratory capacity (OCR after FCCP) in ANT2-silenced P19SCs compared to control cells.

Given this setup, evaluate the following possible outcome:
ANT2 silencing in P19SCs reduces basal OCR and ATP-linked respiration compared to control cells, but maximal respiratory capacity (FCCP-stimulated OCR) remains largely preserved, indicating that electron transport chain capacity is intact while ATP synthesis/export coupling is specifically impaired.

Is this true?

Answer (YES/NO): NO